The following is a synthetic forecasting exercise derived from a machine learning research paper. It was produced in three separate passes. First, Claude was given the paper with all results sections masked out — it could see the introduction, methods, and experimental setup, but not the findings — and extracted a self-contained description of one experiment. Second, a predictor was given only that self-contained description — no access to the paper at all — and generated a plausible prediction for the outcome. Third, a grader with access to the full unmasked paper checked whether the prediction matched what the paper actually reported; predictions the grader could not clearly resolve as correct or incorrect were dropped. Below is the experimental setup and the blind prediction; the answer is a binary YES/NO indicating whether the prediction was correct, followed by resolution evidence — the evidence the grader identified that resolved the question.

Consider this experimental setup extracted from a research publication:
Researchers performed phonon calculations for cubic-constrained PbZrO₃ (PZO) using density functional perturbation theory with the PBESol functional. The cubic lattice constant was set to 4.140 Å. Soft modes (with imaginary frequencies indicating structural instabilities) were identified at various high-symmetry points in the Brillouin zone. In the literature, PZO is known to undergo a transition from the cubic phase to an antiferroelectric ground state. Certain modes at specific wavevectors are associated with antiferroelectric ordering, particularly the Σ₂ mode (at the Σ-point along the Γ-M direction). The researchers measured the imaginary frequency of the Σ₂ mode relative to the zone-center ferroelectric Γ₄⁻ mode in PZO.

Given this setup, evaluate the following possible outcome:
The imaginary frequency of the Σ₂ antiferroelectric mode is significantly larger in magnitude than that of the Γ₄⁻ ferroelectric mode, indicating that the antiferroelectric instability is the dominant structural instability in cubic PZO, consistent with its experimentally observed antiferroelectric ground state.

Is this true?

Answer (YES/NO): NO